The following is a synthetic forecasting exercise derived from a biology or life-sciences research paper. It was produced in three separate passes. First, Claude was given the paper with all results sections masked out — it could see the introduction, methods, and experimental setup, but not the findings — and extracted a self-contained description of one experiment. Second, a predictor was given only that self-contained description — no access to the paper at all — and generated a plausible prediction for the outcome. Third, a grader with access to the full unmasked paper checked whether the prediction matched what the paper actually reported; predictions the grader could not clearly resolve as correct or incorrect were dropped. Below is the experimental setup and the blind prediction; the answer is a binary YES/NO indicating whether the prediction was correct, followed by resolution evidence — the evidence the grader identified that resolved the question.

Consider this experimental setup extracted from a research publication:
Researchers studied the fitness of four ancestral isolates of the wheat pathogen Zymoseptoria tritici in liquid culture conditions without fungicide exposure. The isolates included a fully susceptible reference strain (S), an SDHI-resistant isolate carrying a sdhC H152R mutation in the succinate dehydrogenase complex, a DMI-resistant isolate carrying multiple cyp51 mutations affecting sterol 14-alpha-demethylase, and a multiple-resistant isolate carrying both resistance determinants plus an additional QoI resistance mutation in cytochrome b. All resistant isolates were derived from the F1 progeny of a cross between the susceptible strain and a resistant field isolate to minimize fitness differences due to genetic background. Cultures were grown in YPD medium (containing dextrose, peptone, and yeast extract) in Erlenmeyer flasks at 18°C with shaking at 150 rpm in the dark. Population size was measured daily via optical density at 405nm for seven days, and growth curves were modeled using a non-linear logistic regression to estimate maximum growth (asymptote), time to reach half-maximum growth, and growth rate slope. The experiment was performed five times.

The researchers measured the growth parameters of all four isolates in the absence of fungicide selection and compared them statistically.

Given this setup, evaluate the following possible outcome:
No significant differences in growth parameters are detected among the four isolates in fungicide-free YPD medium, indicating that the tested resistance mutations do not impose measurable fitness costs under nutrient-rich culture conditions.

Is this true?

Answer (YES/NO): NO